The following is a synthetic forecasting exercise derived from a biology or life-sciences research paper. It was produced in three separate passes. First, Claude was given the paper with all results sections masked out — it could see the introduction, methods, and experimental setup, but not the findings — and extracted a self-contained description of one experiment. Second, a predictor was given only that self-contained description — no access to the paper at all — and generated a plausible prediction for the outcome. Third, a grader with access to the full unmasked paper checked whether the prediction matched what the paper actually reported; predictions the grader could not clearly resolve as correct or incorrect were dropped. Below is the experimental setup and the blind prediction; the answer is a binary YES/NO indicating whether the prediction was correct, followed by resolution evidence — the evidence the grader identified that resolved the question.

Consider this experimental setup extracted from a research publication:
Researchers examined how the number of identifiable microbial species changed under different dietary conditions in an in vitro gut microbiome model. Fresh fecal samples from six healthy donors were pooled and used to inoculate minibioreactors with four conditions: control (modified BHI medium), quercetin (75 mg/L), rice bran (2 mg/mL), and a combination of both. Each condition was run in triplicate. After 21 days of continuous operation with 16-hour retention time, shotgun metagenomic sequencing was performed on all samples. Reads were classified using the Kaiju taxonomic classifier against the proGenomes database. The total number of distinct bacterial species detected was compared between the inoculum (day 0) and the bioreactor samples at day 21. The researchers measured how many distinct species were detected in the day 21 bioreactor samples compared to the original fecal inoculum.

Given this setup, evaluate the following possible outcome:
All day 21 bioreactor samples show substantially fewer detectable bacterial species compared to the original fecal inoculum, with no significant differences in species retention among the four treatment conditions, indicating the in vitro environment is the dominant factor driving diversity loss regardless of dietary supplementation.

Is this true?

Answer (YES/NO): YES